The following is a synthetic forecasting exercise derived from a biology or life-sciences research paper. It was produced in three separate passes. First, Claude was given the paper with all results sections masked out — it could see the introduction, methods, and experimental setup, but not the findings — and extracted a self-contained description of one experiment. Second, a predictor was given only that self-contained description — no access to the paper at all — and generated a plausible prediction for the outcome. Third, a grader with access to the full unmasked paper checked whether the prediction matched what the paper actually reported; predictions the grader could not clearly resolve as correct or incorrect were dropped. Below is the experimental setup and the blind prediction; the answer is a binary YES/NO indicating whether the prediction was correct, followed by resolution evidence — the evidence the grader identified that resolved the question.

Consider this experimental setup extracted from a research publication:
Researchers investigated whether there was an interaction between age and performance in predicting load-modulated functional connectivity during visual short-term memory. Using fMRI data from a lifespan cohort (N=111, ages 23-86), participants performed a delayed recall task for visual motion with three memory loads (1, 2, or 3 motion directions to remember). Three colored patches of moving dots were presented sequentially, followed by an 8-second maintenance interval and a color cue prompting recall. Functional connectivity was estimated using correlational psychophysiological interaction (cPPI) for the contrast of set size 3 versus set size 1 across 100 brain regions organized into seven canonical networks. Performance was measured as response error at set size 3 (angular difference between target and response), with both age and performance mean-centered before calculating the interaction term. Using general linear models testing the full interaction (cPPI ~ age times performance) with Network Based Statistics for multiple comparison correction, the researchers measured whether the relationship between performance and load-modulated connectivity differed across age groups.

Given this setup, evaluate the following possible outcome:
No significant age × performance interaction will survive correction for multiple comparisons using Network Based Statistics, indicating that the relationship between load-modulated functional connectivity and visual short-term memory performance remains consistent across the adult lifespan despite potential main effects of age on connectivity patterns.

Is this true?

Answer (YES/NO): YES